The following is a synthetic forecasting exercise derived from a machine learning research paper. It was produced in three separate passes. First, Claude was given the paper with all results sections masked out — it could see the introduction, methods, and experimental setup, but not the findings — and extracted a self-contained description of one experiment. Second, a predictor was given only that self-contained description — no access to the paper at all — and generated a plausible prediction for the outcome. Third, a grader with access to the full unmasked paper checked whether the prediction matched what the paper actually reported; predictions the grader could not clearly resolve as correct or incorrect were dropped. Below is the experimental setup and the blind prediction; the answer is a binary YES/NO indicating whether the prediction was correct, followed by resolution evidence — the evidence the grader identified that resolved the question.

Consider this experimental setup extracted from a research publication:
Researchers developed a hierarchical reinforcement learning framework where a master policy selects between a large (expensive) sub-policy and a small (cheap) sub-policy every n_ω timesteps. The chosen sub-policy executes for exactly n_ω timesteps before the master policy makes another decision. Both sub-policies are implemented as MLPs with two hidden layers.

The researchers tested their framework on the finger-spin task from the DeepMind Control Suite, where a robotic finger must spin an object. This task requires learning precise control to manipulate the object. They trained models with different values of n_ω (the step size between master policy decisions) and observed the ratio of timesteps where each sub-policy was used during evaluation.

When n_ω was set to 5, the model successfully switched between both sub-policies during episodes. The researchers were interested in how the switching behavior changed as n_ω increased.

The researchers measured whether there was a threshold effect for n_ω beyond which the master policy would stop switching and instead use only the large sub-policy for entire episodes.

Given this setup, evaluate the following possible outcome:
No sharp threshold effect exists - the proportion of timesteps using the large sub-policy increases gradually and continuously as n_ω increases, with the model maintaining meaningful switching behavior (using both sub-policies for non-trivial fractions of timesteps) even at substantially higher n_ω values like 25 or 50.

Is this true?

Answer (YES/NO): NO